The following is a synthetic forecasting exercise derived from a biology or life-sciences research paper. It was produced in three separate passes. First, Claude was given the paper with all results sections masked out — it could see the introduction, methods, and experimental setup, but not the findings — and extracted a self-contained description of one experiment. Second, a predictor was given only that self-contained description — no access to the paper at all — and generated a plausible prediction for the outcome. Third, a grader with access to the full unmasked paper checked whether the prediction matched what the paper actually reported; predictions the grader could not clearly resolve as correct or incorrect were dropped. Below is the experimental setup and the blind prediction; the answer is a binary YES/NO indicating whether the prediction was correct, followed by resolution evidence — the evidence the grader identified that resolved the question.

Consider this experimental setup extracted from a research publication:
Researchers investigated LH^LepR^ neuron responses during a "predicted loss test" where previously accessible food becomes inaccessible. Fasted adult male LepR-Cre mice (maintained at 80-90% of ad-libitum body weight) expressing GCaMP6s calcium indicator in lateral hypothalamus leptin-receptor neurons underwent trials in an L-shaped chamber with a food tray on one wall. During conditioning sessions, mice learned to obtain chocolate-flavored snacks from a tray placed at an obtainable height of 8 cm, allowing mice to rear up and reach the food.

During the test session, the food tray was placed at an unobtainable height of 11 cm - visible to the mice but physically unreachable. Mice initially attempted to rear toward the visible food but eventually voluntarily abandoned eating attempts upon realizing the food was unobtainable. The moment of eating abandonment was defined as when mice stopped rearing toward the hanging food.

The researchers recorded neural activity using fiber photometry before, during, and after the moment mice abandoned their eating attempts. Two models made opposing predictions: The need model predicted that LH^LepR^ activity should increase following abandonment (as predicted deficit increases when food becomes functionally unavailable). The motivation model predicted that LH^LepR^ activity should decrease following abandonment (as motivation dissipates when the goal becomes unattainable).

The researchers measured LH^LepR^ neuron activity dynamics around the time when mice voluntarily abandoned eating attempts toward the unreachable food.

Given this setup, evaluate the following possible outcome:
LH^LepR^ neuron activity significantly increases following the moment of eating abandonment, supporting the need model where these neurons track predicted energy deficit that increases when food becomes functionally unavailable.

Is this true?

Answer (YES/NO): NO